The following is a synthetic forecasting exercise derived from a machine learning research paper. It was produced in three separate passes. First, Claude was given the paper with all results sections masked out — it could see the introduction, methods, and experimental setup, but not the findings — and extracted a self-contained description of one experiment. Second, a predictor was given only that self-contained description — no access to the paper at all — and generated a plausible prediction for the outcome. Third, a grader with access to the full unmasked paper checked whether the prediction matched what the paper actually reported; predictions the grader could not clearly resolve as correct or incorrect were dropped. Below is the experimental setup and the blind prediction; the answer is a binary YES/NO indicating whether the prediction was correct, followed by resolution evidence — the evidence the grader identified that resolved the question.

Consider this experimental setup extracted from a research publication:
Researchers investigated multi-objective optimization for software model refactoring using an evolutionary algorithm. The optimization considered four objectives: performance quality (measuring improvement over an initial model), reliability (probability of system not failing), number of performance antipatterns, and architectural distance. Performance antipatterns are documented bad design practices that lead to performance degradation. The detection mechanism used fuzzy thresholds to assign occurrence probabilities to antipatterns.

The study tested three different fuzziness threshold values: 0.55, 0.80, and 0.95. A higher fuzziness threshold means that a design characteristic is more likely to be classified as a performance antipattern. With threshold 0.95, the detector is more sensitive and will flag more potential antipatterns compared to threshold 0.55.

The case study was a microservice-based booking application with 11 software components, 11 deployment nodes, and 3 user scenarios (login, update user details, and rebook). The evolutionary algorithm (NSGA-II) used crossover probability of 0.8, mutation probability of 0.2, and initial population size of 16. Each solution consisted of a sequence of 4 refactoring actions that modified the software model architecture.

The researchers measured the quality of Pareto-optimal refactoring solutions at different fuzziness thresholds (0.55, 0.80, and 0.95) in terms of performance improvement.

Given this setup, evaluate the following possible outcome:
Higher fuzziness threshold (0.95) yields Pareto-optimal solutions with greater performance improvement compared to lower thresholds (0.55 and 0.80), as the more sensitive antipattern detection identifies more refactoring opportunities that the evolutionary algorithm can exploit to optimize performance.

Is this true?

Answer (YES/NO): YES